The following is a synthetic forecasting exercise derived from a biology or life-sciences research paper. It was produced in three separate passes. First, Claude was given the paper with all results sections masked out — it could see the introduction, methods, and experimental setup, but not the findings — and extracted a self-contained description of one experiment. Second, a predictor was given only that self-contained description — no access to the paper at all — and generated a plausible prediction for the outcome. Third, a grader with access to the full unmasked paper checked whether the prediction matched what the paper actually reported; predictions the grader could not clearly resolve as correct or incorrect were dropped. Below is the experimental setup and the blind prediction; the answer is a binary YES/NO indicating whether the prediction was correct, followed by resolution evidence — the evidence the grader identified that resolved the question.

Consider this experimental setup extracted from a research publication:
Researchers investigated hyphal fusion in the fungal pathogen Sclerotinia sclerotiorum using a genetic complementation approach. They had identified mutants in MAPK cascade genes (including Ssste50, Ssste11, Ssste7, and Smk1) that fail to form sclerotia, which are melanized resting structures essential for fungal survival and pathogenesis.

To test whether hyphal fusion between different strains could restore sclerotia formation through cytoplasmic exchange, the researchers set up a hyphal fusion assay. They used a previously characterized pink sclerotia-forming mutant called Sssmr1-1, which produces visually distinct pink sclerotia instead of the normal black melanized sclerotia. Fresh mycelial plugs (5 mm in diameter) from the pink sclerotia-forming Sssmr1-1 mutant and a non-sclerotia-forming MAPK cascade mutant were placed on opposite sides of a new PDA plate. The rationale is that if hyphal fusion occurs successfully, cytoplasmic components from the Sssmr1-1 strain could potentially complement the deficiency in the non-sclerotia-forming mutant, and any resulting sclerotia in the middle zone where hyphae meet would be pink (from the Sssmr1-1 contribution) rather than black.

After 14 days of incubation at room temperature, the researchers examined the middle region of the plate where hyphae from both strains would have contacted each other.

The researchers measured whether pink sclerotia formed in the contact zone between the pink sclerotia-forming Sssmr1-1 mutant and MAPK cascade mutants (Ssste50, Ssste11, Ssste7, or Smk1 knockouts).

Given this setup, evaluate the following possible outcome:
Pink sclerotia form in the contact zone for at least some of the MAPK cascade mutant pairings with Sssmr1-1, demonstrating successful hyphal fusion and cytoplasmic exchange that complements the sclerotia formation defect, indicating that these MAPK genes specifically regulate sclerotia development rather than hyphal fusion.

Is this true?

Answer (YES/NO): NO